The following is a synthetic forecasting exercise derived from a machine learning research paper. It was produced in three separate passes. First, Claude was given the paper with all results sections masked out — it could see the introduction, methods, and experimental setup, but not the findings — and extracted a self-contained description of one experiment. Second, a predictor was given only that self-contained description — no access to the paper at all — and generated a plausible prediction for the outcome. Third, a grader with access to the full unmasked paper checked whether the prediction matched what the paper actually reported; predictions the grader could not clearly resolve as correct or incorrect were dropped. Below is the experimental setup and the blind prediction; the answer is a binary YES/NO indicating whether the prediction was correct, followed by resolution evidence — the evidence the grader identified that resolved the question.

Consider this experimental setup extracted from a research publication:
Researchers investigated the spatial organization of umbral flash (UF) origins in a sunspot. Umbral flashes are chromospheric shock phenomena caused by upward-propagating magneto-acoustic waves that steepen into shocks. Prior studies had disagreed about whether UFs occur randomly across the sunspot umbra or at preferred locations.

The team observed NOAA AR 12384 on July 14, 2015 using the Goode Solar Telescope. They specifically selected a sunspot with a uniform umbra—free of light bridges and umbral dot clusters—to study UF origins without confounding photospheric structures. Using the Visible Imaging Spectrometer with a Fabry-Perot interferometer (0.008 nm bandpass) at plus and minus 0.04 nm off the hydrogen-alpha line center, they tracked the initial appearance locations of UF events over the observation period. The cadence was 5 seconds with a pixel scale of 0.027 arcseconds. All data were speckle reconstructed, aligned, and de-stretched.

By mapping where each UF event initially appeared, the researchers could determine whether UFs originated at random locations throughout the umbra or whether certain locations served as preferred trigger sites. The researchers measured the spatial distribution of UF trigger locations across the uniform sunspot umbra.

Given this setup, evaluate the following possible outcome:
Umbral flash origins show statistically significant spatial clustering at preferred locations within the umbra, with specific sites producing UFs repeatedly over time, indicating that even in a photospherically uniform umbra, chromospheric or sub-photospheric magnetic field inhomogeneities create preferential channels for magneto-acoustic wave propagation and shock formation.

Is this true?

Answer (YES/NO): YES